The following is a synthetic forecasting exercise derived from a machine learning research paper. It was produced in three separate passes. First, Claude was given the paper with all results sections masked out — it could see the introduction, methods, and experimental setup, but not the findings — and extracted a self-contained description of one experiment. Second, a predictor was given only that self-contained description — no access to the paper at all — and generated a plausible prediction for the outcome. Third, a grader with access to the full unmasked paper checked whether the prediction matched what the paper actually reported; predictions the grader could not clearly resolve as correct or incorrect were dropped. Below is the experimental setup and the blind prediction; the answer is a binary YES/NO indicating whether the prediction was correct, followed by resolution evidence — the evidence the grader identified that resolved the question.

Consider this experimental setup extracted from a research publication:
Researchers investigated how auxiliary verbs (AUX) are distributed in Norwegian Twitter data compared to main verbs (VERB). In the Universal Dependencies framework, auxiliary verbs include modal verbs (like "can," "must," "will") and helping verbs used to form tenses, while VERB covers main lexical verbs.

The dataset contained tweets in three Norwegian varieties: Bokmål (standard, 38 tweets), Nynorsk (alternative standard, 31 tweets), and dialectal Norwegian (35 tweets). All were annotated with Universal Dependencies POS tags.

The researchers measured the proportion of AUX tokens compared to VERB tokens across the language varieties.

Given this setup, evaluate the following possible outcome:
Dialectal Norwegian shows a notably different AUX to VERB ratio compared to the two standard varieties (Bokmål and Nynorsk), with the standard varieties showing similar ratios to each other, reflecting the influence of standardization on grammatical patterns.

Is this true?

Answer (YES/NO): NO